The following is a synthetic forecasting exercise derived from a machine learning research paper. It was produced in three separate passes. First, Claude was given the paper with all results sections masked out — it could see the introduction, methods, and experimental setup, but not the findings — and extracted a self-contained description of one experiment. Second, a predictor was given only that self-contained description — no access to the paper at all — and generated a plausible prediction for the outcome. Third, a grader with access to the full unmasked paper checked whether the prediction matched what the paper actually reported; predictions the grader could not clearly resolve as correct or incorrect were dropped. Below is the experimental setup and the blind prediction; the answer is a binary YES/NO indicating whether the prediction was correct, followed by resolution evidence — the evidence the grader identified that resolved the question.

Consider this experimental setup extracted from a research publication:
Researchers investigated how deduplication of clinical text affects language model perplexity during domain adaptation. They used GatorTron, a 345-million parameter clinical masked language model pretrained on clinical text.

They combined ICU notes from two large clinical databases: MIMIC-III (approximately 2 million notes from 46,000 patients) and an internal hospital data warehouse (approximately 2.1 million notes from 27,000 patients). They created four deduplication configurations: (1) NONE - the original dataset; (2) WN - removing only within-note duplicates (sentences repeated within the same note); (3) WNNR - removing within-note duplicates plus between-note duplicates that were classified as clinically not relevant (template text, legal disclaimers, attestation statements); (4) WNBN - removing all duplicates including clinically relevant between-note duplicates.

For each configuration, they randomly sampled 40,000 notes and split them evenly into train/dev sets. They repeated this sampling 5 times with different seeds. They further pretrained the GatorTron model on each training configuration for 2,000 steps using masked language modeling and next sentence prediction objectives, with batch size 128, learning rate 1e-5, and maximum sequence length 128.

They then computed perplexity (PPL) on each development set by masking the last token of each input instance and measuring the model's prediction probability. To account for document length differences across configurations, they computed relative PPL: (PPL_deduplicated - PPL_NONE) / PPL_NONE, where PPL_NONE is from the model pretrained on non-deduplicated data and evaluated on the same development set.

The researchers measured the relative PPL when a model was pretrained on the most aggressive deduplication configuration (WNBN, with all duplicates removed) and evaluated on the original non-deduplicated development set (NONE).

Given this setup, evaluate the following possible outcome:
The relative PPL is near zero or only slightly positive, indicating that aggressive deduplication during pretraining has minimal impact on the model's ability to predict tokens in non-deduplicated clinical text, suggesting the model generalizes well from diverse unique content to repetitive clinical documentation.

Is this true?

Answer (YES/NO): NO